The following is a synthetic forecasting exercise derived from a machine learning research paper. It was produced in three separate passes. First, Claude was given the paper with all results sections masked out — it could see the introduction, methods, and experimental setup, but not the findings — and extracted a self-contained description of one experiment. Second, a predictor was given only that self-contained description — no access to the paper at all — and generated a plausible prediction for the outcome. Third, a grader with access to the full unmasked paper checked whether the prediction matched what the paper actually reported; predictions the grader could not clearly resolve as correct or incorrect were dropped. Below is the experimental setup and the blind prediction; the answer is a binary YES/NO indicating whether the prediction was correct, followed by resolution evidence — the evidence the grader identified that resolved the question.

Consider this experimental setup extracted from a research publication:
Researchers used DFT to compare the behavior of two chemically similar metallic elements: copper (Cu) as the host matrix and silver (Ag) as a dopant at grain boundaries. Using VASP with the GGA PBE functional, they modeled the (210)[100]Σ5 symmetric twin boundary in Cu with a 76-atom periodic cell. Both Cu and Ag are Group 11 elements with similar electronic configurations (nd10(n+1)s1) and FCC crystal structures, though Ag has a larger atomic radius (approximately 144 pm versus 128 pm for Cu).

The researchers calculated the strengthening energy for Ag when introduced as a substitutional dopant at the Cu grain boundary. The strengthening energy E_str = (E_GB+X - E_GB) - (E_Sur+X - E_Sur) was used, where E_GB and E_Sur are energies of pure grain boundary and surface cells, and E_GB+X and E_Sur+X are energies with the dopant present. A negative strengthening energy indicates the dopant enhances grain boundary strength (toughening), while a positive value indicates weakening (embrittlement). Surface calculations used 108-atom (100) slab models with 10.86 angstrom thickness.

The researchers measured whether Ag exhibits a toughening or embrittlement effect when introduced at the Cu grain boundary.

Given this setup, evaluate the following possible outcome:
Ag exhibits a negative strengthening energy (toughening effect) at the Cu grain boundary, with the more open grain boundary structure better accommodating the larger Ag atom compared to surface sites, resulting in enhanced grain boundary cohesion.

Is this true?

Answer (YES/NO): YES